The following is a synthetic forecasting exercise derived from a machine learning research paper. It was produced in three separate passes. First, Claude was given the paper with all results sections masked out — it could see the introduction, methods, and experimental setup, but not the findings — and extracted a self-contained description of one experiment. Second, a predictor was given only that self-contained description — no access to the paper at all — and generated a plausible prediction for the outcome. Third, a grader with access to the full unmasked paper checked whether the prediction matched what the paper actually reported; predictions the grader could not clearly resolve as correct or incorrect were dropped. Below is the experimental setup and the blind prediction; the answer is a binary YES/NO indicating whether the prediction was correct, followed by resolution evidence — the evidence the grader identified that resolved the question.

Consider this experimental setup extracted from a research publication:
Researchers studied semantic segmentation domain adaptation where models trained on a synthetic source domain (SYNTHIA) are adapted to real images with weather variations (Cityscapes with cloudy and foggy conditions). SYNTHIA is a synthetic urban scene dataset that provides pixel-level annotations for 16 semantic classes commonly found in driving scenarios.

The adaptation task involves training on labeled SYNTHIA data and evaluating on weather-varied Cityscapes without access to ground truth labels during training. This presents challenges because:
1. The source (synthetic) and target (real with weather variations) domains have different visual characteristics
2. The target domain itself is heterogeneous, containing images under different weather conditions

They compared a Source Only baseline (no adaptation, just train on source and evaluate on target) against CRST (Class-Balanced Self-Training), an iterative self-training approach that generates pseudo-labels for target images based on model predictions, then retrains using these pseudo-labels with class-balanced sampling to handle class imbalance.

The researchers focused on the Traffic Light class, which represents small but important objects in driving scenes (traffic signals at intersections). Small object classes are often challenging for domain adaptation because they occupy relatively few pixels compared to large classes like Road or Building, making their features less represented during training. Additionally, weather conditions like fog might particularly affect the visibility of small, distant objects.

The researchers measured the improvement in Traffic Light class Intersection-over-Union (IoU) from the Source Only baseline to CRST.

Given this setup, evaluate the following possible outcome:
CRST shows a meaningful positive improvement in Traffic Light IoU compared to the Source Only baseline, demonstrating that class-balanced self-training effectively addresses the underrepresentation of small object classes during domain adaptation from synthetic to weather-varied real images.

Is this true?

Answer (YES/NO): YES